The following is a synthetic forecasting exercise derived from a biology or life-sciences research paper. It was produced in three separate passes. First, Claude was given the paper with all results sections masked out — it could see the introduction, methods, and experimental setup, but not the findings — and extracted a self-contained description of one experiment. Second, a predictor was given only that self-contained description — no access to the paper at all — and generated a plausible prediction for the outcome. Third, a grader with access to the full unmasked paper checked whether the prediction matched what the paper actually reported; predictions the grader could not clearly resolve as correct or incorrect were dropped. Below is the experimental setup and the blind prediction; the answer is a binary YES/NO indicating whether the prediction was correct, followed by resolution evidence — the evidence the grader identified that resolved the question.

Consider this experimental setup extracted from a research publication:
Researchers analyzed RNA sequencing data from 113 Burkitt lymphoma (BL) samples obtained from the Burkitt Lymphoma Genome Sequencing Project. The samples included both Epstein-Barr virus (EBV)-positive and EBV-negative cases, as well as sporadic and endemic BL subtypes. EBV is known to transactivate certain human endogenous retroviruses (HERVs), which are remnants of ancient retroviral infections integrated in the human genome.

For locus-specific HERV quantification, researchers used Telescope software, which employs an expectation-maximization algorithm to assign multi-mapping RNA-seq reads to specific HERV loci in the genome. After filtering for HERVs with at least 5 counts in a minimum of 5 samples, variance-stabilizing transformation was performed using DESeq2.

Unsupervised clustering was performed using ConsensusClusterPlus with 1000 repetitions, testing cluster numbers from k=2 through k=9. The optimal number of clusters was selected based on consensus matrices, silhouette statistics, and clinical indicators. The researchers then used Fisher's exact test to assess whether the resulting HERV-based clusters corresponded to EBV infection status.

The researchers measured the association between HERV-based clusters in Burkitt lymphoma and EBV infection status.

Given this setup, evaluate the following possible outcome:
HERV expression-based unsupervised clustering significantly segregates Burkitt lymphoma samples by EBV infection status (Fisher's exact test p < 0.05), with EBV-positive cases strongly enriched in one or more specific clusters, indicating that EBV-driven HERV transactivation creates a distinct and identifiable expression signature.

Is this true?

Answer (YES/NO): YES